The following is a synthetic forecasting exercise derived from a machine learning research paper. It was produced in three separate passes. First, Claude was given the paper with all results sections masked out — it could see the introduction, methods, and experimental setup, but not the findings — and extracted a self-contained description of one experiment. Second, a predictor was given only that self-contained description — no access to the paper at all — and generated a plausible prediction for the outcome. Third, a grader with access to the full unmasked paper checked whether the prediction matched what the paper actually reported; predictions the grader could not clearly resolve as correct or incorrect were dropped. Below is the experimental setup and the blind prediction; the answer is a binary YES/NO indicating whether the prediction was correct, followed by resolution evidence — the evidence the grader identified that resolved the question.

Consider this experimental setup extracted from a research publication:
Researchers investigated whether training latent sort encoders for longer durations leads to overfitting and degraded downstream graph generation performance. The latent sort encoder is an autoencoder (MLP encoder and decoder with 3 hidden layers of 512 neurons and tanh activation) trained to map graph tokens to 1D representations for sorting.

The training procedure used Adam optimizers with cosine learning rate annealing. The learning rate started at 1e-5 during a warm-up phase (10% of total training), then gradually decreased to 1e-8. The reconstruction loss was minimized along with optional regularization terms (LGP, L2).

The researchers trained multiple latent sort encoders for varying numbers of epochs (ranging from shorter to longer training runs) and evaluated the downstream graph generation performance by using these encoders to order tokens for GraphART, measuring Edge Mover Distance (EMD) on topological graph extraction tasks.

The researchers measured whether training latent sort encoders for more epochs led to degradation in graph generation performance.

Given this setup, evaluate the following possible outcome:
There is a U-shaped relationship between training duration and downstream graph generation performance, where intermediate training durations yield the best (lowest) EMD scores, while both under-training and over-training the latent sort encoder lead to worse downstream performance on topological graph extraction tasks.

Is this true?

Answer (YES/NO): NO